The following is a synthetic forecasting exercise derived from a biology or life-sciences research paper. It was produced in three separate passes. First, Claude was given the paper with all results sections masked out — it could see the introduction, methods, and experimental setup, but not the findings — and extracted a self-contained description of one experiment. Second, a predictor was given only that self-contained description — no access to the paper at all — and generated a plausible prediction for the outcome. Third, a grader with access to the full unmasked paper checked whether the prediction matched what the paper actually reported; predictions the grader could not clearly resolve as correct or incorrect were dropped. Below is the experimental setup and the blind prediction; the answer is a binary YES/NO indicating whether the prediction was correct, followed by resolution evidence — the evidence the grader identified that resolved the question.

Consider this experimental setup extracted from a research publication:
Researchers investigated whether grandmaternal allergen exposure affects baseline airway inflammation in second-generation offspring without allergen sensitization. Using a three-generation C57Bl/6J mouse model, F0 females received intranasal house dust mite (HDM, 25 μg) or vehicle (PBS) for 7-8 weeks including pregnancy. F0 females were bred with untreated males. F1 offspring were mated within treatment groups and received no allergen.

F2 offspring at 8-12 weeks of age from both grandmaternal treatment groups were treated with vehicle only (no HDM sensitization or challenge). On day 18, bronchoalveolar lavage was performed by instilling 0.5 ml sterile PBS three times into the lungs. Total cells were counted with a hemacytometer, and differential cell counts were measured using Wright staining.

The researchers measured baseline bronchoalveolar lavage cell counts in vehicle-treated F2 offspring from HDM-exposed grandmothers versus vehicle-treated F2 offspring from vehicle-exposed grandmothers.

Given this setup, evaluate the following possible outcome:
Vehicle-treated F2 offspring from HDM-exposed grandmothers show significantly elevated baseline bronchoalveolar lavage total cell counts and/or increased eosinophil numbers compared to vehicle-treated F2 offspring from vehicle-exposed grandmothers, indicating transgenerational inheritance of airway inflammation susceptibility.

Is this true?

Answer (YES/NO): NO